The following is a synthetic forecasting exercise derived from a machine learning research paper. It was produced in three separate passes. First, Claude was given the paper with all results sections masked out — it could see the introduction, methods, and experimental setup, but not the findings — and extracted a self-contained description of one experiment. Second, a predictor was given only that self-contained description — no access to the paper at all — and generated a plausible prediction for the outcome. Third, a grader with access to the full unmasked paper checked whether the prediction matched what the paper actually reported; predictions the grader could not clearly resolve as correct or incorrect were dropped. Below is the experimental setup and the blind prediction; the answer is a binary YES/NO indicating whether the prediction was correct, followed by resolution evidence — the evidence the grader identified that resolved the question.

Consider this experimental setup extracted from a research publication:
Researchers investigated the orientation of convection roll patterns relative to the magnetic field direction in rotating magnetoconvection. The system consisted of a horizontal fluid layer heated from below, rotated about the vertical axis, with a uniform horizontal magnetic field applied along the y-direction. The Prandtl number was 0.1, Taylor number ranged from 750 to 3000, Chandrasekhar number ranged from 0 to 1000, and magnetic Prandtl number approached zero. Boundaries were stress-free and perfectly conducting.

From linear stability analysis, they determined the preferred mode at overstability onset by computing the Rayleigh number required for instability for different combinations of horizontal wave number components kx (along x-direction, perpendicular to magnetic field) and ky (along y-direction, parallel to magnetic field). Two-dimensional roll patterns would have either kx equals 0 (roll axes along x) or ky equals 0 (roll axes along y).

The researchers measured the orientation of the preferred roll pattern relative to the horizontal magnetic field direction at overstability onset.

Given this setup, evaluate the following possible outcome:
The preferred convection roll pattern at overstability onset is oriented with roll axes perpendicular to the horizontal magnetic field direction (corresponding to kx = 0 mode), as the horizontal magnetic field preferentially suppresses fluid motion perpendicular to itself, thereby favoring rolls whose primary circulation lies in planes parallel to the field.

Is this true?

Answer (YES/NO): NO